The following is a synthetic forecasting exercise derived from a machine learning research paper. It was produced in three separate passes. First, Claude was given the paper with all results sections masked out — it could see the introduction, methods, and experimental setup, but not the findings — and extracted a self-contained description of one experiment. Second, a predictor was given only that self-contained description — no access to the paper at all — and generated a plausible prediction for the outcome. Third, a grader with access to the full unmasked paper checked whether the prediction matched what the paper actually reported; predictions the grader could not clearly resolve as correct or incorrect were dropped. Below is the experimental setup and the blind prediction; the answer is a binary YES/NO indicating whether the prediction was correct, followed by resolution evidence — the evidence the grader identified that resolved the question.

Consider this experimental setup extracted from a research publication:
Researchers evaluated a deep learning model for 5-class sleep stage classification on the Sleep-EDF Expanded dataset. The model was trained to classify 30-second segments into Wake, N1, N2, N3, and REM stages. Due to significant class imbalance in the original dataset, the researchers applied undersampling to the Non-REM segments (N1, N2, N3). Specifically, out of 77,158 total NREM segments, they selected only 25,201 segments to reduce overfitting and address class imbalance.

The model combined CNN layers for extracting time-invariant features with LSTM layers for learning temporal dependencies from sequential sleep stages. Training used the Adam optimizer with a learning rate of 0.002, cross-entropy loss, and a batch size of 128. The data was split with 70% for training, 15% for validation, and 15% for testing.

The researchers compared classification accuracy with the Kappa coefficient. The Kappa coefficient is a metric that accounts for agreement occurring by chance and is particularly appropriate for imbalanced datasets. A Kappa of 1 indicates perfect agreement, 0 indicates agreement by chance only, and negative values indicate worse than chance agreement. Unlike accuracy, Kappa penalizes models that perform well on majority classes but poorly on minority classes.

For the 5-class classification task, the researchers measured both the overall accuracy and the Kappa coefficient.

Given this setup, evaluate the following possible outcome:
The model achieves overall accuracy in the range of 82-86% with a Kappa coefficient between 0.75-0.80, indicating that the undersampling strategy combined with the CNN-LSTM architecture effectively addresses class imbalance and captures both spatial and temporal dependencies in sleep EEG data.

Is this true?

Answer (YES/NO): NO